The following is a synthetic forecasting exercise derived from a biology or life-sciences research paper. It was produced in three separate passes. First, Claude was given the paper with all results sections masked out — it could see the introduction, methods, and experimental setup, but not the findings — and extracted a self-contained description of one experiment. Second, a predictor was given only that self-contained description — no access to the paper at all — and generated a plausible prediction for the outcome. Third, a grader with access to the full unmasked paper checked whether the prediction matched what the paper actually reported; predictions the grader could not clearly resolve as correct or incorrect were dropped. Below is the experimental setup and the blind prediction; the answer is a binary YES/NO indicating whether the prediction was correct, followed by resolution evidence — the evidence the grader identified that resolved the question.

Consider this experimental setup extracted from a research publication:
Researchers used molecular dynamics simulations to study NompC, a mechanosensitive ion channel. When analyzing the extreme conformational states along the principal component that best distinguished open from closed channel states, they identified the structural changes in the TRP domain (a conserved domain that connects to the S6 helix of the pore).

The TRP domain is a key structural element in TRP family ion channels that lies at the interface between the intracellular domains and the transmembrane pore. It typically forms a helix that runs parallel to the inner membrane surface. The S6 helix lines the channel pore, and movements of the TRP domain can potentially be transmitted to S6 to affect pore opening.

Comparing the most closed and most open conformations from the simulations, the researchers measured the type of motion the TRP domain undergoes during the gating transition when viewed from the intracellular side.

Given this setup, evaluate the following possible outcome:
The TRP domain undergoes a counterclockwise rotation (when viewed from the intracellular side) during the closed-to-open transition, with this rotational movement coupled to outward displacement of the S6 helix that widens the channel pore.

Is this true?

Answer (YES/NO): NO